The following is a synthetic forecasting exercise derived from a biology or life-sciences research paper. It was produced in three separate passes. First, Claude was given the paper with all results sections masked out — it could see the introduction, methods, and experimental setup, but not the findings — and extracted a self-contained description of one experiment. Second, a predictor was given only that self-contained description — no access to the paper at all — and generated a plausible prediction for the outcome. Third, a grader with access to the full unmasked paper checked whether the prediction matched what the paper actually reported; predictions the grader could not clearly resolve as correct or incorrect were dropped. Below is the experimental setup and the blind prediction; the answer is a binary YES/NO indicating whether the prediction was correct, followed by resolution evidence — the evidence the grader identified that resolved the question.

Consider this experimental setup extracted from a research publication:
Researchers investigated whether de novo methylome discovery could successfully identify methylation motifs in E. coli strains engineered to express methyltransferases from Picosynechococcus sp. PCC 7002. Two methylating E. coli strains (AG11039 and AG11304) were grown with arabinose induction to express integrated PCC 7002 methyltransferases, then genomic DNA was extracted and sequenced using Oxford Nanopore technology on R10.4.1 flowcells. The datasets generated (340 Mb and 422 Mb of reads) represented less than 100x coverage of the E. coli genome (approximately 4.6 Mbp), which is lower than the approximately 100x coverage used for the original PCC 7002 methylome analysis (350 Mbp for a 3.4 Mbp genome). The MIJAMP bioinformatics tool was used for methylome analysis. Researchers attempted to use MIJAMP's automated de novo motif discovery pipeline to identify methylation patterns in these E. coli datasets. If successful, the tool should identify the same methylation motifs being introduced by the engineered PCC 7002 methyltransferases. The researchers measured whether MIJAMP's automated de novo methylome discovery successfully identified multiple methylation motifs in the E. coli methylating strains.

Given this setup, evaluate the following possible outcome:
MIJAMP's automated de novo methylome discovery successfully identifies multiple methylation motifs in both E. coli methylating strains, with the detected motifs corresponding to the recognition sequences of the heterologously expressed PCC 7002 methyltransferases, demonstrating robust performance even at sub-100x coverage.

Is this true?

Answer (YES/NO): NO